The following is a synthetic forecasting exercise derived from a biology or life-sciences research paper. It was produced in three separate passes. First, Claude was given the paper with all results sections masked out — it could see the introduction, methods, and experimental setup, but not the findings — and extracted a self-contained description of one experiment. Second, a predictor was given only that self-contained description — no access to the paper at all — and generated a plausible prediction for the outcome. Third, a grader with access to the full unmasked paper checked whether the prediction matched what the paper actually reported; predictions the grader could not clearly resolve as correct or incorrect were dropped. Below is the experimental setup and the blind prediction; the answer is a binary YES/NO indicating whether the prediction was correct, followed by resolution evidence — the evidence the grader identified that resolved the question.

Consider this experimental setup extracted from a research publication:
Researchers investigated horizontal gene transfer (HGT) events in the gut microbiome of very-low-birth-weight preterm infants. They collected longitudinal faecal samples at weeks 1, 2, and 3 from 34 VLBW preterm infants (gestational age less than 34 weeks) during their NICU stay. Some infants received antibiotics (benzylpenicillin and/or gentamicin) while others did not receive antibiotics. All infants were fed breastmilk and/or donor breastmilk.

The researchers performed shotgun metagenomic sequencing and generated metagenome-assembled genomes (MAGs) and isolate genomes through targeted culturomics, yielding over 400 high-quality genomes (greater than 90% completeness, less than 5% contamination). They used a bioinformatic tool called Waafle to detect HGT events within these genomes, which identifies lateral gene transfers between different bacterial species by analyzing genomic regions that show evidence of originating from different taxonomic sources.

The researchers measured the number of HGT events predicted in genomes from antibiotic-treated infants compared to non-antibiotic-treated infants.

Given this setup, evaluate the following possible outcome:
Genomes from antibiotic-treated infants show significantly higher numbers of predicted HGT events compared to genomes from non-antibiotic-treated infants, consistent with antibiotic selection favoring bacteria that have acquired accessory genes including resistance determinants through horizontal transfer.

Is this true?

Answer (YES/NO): YES